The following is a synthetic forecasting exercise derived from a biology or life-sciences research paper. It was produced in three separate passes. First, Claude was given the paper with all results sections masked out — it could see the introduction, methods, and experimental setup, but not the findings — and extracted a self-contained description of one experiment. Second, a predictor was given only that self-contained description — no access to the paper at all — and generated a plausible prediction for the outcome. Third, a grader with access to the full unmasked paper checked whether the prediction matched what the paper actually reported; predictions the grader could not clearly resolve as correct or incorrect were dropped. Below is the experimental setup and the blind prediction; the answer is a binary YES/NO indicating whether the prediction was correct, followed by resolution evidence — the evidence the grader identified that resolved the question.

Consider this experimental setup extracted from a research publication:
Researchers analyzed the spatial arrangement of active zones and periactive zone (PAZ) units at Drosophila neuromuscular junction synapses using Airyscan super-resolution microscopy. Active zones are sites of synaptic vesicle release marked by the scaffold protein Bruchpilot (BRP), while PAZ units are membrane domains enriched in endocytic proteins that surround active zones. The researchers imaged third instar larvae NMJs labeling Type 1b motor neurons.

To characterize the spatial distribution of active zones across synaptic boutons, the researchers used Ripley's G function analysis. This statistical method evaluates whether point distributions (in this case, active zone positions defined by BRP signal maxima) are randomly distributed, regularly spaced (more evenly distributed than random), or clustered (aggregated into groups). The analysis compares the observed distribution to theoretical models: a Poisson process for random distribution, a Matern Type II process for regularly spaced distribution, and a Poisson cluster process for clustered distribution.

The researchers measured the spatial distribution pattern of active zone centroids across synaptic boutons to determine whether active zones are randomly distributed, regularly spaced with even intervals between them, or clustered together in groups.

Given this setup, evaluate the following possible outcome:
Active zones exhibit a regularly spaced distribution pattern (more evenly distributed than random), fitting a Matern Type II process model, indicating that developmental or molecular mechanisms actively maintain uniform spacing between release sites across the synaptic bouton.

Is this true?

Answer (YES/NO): YES